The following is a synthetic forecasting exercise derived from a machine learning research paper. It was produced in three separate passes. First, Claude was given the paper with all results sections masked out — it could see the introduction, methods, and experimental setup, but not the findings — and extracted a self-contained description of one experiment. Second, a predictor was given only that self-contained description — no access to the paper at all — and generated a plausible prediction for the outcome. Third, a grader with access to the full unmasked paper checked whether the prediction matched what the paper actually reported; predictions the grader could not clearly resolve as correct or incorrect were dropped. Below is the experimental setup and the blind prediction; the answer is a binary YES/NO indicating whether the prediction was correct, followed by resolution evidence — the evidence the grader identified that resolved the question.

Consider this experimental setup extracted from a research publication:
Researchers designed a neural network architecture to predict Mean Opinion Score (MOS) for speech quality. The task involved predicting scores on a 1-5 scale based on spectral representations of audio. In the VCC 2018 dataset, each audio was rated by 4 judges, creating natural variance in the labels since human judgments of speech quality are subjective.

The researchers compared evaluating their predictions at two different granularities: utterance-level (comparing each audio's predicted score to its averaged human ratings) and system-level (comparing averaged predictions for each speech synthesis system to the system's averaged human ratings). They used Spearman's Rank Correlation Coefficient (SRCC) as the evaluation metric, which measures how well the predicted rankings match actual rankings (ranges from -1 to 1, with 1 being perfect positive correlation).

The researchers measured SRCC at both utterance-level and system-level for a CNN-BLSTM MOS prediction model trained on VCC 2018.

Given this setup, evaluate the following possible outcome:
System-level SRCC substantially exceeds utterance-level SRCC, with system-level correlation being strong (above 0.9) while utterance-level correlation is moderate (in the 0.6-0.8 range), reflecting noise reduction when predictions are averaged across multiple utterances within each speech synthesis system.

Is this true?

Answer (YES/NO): YES